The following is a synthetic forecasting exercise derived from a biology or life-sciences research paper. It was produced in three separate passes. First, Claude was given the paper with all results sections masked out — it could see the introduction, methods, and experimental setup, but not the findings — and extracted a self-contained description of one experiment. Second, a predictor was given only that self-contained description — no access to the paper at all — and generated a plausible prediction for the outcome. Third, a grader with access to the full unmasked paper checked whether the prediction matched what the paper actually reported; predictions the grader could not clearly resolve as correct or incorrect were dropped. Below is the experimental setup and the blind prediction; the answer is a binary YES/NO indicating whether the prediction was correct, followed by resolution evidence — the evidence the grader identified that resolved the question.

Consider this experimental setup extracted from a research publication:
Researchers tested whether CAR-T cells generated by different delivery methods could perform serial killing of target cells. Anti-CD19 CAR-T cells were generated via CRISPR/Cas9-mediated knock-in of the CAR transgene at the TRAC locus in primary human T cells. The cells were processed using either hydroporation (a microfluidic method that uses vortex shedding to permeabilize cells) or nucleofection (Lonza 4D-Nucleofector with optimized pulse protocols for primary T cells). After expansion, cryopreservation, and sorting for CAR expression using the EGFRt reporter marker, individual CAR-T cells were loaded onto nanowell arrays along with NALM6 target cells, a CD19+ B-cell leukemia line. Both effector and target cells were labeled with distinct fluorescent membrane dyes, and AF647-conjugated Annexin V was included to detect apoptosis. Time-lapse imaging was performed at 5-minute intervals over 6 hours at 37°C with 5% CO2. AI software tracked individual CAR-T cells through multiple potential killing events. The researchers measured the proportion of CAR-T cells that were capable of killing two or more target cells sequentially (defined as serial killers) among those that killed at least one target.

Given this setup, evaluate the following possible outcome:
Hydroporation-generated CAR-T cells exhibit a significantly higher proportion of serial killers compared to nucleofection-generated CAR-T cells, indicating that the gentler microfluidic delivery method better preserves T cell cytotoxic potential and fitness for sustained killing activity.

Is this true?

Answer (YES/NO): NO